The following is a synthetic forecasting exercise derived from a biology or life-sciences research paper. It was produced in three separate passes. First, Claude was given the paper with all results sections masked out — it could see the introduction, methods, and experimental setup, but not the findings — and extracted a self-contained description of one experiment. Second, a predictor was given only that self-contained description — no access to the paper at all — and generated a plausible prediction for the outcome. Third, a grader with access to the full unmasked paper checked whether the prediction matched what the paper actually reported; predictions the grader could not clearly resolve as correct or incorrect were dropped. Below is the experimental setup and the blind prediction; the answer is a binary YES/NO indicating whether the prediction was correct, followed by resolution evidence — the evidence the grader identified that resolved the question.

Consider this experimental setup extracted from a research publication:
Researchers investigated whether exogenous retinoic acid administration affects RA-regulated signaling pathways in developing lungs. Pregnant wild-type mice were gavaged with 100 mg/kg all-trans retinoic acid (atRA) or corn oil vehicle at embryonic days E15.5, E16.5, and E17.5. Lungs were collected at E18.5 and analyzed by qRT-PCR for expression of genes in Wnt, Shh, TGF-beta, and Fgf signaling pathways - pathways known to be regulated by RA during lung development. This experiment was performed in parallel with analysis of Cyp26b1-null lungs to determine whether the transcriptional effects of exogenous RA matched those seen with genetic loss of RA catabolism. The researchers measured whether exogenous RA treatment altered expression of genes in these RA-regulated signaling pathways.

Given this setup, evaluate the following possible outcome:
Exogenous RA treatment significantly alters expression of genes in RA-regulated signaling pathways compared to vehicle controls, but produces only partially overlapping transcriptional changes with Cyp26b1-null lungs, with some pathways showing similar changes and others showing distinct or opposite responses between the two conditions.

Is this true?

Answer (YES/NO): YES